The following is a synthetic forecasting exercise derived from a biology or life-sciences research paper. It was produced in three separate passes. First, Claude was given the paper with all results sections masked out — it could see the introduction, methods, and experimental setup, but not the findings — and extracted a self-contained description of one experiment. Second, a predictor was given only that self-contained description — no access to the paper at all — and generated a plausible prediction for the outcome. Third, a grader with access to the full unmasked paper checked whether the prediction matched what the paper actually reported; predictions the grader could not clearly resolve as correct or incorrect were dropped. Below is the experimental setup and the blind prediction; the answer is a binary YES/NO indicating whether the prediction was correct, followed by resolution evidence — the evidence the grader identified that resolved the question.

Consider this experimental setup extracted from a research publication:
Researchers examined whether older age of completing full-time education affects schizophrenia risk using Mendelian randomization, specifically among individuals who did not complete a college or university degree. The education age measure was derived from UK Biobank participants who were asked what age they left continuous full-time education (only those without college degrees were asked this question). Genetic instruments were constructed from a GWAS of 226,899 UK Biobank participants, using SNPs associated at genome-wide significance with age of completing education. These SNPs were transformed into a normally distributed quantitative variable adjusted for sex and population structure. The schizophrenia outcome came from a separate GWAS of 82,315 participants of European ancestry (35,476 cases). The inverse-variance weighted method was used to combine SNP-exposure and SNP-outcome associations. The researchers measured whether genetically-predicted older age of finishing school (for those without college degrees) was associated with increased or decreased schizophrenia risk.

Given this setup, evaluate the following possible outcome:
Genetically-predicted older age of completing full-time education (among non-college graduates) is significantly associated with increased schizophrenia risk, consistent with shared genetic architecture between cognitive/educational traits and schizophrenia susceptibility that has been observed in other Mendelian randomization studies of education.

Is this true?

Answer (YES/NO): NO